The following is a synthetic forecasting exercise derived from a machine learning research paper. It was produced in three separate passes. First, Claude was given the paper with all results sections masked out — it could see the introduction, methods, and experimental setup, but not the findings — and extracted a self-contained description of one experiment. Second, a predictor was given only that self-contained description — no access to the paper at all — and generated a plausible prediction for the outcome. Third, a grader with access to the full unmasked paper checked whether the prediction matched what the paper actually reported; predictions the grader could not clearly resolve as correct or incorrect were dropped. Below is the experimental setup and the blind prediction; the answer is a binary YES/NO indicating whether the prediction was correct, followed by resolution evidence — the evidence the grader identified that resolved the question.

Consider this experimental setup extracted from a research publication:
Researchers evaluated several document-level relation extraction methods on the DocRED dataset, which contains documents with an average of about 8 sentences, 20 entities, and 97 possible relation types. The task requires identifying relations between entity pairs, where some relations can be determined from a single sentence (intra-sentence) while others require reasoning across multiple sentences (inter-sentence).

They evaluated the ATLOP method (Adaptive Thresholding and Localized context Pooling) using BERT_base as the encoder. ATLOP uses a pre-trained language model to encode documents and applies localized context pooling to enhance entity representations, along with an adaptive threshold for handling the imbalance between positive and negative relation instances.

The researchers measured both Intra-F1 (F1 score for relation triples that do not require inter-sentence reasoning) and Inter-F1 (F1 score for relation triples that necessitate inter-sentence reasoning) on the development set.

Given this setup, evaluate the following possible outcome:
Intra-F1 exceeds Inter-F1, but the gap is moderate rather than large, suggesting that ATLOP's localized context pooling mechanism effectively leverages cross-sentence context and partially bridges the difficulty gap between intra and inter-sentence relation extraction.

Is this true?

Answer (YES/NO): NO